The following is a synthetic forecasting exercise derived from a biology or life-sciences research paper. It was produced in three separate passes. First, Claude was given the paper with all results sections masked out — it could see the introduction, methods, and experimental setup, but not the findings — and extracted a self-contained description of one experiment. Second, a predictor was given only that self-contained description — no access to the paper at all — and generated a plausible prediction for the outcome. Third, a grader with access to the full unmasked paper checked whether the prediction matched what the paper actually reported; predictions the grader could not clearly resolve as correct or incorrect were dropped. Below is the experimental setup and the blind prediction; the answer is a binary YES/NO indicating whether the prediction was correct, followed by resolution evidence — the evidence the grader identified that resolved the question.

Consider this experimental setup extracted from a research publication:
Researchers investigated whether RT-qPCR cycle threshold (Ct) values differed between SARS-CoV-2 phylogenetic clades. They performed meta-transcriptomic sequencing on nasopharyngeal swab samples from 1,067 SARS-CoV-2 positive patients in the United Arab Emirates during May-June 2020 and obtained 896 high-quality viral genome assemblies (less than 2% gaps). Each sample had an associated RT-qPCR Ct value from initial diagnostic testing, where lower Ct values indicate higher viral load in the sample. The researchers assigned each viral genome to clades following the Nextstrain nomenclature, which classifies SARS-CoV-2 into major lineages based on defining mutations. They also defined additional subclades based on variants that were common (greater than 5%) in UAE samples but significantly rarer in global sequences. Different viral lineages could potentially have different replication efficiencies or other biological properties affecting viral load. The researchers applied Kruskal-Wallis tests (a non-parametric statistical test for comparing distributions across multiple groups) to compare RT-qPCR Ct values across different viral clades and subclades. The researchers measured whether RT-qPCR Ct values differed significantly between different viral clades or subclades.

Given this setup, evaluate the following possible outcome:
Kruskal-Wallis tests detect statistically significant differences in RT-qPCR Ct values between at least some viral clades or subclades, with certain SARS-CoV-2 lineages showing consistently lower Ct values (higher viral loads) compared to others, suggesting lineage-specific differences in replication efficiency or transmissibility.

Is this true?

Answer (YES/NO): NO